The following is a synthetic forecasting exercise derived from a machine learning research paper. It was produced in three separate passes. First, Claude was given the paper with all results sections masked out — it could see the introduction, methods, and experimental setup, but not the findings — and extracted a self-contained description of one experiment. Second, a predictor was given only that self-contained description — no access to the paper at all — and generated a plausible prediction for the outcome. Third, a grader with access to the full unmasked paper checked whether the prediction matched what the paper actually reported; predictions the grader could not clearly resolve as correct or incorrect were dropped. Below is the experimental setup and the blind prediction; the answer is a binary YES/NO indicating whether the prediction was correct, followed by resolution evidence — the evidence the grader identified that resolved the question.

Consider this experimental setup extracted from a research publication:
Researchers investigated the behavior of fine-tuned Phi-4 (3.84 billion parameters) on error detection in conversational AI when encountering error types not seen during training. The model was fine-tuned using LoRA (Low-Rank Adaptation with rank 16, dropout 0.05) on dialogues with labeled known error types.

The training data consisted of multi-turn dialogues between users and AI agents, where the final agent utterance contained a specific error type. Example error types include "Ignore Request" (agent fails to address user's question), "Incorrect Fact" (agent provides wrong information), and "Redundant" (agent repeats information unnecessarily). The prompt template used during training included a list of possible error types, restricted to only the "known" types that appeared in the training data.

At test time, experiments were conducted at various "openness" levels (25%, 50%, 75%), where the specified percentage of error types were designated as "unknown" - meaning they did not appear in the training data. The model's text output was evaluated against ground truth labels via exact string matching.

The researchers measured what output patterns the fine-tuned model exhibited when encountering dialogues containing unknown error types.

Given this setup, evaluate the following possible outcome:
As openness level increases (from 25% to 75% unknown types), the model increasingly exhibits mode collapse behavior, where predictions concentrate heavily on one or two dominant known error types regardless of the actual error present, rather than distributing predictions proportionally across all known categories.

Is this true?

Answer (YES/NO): NO